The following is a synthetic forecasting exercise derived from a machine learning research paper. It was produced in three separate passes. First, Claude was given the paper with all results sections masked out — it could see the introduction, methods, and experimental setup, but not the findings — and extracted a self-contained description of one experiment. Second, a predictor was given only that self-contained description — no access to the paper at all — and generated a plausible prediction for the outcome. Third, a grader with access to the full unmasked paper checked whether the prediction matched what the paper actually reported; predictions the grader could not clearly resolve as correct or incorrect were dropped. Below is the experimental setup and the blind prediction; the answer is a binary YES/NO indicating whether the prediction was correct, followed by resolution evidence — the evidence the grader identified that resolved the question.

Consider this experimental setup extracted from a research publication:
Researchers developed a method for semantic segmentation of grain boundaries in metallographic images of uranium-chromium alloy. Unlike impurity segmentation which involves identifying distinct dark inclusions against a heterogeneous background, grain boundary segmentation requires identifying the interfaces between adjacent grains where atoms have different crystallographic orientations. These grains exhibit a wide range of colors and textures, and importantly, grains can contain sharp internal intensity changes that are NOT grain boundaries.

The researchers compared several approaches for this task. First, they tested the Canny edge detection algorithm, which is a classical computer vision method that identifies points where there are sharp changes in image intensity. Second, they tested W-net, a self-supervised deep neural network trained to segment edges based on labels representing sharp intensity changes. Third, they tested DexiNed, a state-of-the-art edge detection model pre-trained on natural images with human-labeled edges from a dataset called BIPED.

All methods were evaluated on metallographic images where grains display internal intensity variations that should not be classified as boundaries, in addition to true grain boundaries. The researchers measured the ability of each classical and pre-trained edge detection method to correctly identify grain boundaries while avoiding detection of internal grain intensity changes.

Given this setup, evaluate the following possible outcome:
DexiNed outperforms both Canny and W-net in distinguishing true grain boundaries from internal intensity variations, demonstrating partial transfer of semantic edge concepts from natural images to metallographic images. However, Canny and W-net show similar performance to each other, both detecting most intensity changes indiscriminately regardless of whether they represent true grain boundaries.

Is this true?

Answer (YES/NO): NO